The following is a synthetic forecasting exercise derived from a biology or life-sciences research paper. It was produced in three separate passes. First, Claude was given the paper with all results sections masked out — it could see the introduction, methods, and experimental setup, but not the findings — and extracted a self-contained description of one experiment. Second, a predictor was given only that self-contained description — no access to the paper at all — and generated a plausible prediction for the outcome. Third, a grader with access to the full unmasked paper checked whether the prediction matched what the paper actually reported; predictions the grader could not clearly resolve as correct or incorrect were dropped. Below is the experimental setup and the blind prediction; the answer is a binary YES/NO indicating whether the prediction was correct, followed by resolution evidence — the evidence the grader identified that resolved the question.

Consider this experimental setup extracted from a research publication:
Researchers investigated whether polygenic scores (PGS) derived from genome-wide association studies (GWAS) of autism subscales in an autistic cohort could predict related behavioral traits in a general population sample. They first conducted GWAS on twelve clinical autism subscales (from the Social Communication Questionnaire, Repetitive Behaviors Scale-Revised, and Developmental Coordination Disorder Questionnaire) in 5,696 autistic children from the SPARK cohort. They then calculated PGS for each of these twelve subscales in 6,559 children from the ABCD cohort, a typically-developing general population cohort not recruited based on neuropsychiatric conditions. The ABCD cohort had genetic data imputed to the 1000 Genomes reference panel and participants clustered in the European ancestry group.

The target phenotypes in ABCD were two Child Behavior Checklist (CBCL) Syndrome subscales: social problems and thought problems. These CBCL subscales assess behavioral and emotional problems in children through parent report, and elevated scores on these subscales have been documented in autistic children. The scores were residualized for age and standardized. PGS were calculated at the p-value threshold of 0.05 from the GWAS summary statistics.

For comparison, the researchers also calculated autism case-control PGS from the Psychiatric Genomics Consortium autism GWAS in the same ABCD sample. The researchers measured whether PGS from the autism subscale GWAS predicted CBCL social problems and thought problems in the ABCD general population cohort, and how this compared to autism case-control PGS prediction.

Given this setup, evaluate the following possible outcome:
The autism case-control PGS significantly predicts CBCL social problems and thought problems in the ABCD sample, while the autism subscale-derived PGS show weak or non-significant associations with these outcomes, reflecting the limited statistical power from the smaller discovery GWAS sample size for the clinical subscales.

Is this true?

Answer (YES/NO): NO